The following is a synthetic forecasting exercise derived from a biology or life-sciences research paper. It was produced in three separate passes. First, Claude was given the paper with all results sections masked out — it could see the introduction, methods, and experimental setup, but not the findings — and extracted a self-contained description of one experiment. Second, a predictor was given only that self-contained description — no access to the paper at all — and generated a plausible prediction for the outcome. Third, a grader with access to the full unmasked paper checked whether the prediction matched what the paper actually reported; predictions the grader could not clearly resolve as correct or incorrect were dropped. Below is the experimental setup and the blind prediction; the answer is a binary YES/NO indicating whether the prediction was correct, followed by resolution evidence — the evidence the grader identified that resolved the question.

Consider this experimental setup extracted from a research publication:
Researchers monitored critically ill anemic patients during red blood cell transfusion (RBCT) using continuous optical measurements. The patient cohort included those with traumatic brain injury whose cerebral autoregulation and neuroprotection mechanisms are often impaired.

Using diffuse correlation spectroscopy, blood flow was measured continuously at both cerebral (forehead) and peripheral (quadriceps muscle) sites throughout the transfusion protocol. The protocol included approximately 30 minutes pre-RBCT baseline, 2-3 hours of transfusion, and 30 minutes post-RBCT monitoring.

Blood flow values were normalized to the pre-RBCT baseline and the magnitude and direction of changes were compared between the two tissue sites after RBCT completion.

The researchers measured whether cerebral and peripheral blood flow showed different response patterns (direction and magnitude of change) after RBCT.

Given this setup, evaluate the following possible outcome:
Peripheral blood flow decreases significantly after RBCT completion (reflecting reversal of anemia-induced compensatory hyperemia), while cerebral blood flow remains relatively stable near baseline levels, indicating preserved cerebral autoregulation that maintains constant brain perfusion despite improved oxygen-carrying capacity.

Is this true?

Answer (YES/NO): NO